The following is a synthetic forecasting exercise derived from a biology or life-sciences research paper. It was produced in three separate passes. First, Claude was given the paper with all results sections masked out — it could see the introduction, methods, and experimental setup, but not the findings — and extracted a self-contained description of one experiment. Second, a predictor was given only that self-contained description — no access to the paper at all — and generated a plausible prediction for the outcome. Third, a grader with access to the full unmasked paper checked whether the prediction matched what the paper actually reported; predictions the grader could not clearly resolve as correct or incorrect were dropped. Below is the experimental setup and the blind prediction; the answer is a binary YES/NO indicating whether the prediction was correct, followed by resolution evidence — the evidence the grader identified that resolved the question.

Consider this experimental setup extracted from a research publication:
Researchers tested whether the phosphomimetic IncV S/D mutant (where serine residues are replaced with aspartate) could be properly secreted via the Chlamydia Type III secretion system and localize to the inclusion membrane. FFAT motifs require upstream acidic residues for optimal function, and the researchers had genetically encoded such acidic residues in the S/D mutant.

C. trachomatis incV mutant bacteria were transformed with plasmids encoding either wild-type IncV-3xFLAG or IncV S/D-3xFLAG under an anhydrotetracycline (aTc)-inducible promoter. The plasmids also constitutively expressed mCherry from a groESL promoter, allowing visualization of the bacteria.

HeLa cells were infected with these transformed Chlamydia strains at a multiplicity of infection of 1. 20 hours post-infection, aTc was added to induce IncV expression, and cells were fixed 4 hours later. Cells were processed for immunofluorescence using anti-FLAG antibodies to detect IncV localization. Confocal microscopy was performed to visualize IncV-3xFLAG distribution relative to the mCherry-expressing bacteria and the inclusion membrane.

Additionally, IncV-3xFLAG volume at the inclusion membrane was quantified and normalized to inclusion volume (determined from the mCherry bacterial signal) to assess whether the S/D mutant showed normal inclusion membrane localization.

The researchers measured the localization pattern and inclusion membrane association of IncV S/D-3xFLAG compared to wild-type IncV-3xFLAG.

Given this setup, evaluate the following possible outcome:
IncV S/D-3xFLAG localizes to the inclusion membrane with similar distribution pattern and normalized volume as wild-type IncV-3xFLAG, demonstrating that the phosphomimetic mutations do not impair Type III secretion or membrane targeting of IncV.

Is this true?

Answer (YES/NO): NO